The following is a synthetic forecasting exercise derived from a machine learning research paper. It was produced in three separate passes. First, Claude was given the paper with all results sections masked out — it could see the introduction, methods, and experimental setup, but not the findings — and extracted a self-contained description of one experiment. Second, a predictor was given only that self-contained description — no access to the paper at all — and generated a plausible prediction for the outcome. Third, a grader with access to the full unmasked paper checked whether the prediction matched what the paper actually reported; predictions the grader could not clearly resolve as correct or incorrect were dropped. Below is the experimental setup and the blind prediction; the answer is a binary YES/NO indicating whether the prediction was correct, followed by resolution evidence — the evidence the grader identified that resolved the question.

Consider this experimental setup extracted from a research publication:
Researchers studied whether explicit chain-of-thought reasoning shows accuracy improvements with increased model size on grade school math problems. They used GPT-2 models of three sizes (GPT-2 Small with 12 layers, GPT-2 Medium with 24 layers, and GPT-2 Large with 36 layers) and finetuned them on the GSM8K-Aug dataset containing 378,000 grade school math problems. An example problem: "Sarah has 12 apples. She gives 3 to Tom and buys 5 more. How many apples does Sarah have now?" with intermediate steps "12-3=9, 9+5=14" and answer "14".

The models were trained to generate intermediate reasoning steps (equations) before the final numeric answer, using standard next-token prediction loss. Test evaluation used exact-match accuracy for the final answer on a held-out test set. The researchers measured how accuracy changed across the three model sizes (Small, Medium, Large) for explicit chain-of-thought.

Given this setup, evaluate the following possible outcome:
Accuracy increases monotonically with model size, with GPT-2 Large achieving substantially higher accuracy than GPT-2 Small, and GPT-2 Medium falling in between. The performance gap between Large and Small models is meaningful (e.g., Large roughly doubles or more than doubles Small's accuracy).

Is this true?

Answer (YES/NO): NO